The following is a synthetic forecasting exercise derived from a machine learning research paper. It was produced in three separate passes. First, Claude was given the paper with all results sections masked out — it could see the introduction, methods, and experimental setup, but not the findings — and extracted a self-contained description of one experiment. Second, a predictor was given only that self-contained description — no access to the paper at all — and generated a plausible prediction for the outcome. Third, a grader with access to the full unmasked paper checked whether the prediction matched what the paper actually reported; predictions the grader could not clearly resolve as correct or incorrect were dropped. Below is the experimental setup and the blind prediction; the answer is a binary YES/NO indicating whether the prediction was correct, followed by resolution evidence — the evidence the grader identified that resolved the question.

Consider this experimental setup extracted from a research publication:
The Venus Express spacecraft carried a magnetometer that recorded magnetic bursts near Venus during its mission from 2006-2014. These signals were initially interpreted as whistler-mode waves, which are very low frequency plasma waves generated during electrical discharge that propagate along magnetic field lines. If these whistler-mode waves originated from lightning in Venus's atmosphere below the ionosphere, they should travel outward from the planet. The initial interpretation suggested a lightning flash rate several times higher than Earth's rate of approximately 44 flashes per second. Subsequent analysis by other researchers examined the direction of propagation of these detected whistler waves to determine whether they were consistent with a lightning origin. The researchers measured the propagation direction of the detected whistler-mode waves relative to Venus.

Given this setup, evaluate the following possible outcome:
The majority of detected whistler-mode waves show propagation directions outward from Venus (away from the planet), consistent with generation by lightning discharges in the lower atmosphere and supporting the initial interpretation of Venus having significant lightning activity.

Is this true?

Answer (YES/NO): NO